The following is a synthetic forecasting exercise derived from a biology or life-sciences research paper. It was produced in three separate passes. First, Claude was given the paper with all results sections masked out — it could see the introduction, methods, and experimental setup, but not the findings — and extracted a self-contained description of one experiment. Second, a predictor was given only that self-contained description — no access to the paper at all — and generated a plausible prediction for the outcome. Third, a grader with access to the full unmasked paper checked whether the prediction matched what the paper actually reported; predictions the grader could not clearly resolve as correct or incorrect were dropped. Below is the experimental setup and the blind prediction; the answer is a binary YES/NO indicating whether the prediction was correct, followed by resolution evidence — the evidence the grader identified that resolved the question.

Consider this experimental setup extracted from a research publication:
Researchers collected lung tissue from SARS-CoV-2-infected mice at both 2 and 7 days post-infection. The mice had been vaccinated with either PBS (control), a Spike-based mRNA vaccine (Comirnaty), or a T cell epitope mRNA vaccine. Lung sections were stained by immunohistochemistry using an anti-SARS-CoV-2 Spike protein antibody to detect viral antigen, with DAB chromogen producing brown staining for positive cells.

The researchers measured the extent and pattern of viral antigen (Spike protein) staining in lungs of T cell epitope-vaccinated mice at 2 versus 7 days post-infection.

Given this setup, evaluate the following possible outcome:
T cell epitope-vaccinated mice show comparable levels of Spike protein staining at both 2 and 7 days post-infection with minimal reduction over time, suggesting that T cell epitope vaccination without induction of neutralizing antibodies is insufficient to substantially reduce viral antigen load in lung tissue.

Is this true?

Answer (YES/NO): NO